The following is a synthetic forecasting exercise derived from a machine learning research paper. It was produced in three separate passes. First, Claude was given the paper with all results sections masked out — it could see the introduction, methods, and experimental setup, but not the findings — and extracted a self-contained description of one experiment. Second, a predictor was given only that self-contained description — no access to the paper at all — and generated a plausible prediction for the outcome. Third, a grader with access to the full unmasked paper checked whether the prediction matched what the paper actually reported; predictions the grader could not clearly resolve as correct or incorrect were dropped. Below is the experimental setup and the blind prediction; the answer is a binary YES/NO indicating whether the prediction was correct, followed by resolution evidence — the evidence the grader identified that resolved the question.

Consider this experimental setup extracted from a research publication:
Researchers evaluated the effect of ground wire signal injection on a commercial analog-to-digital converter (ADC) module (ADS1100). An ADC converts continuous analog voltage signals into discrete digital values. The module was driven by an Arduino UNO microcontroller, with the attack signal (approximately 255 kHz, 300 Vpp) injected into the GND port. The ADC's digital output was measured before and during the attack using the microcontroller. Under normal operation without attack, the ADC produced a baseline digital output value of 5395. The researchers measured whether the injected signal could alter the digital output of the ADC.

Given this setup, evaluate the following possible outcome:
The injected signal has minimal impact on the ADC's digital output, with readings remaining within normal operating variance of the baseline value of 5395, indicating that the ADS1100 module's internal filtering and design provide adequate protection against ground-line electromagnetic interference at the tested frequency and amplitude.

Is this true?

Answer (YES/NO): NO